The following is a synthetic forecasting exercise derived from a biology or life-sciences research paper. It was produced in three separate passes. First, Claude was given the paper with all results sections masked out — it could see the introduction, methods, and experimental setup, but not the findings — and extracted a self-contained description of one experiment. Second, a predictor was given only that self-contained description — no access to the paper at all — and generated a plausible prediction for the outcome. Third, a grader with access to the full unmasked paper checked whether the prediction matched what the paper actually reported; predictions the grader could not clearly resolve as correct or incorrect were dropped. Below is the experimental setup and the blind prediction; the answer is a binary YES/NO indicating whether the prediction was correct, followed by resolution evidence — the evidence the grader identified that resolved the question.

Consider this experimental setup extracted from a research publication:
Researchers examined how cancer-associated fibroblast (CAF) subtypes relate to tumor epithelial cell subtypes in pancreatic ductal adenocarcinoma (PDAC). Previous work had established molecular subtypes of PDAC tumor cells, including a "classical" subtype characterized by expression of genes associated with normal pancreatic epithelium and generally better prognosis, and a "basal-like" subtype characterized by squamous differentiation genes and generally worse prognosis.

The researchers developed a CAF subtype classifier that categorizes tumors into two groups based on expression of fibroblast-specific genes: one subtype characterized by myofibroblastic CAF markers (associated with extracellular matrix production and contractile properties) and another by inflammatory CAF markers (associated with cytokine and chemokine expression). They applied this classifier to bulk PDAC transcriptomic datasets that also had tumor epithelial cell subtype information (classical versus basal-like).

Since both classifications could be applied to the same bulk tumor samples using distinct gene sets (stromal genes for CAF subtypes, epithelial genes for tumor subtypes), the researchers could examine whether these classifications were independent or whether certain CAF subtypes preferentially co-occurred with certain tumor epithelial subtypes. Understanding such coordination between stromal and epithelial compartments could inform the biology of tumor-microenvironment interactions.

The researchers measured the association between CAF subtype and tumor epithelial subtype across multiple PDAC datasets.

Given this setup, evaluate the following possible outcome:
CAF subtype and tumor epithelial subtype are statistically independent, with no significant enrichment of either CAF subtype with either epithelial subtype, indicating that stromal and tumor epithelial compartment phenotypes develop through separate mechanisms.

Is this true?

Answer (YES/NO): NO